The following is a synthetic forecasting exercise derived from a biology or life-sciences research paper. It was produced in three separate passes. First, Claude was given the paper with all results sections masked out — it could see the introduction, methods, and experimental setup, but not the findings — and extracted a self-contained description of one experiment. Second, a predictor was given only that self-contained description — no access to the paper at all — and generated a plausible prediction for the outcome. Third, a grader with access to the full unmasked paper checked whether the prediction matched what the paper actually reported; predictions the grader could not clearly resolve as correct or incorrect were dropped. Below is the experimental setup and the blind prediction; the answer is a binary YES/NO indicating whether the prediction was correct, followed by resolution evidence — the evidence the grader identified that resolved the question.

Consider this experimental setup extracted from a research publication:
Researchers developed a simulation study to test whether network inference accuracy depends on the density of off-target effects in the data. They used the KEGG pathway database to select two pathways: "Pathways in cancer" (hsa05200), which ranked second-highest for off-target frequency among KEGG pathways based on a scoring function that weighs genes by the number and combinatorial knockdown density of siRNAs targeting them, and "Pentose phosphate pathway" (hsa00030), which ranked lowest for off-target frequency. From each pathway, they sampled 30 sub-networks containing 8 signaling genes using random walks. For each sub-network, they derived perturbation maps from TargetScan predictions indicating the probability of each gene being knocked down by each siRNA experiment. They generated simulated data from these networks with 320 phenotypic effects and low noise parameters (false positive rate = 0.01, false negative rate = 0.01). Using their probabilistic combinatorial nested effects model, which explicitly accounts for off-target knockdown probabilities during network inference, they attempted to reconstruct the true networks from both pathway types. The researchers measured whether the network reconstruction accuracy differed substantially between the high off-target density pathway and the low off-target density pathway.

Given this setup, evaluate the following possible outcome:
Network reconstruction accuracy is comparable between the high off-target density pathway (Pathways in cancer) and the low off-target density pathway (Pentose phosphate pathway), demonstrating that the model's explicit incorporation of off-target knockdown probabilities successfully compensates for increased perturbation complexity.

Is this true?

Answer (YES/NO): YES